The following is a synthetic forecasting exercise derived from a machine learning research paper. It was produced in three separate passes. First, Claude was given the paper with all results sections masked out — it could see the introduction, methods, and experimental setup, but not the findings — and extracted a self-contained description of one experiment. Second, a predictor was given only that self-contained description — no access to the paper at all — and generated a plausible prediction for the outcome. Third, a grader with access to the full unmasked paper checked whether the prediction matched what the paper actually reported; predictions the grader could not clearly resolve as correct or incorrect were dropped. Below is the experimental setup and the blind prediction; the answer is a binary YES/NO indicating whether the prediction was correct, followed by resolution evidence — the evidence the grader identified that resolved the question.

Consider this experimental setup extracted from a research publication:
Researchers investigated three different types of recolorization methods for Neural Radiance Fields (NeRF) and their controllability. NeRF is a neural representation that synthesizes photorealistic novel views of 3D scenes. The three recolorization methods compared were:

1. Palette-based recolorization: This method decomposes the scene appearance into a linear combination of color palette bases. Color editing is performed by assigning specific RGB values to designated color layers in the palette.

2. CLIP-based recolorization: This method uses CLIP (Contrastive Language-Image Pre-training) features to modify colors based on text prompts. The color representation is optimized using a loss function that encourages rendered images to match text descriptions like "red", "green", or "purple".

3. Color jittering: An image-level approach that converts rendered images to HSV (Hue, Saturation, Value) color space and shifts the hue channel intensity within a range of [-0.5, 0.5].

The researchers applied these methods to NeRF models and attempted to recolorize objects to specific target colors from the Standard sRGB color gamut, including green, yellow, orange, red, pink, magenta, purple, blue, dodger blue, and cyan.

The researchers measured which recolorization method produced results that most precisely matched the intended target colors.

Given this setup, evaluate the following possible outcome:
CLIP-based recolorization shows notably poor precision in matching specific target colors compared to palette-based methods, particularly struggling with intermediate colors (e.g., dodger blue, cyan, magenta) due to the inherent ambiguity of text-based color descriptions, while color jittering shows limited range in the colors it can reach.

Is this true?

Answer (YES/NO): NO